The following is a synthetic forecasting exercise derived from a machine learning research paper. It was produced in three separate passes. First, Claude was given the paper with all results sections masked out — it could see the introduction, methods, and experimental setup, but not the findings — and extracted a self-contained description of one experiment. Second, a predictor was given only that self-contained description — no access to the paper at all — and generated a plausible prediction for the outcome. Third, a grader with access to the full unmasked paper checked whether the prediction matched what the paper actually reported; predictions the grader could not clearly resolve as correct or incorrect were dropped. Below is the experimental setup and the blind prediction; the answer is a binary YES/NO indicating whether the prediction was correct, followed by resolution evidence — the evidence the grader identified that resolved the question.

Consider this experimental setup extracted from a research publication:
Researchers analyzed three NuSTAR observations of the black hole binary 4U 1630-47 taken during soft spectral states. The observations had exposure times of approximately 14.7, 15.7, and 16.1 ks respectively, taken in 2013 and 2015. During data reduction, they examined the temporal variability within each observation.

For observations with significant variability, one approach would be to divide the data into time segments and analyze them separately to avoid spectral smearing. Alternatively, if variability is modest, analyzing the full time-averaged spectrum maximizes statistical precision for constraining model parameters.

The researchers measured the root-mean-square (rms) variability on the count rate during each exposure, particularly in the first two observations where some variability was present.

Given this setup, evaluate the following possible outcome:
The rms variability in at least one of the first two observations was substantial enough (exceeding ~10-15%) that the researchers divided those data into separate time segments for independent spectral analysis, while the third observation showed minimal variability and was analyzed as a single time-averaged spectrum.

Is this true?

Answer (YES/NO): NO